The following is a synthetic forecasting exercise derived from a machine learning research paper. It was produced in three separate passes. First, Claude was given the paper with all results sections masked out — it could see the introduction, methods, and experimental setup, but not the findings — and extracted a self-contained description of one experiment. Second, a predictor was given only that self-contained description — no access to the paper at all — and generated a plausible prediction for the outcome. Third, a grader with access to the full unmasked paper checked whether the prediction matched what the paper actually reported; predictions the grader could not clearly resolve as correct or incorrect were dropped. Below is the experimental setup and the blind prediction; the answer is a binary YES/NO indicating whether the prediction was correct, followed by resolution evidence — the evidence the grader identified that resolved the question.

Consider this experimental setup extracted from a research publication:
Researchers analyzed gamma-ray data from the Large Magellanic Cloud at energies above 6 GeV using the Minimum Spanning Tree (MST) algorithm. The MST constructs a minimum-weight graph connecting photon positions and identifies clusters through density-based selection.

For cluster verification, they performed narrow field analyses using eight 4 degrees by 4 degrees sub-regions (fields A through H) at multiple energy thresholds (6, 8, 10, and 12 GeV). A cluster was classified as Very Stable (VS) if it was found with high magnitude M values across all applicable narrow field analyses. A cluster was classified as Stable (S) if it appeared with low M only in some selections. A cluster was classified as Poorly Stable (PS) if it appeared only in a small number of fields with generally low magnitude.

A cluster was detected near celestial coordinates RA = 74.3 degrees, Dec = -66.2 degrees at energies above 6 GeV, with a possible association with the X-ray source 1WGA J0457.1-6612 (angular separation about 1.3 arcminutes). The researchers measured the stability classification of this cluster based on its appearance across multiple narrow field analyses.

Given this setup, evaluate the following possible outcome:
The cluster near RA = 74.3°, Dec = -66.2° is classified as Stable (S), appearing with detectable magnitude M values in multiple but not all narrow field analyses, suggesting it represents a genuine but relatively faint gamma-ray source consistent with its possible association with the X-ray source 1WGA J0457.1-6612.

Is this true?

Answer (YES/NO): NO